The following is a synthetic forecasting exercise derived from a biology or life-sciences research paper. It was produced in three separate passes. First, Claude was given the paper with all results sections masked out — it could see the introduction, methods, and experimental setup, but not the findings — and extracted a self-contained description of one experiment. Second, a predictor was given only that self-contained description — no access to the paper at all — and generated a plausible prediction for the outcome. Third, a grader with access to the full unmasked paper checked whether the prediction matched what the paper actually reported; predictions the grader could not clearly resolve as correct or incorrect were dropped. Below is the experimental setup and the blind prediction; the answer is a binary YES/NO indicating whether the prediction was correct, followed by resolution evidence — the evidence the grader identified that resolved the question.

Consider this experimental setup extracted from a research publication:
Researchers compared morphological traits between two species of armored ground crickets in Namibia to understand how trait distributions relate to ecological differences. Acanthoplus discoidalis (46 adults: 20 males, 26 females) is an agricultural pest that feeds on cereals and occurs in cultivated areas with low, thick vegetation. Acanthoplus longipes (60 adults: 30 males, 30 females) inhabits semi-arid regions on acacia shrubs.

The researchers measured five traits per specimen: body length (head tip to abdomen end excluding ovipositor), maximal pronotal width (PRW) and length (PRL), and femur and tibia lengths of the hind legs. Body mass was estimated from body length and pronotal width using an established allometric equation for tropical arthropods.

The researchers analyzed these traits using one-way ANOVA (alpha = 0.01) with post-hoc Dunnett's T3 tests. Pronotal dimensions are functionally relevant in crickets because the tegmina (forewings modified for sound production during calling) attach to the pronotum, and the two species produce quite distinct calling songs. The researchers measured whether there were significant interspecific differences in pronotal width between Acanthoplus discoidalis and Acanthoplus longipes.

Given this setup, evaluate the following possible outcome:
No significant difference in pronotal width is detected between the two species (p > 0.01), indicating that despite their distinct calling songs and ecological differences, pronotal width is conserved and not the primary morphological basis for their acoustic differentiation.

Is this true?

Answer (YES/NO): NO